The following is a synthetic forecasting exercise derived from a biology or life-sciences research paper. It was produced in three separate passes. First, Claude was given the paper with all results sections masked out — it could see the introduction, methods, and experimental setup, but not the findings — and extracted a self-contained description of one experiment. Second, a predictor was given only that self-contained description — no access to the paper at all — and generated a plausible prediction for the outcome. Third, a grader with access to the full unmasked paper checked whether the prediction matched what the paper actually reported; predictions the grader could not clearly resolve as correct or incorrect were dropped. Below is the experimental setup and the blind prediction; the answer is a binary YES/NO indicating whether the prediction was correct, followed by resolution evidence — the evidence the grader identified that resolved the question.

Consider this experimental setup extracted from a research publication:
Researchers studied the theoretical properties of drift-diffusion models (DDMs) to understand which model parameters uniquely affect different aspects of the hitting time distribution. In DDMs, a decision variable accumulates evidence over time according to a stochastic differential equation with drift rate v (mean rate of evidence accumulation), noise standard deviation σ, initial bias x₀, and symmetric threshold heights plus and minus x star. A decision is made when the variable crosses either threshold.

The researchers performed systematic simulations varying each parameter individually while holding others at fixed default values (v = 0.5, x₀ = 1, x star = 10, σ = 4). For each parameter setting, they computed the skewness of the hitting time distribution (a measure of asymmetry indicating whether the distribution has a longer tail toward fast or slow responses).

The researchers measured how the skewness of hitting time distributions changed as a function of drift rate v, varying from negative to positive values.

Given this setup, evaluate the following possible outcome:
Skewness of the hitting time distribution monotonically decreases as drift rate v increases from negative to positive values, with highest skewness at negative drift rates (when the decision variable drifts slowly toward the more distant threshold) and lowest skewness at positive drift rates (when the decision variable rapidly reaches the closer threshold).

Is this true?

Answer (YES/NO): NO